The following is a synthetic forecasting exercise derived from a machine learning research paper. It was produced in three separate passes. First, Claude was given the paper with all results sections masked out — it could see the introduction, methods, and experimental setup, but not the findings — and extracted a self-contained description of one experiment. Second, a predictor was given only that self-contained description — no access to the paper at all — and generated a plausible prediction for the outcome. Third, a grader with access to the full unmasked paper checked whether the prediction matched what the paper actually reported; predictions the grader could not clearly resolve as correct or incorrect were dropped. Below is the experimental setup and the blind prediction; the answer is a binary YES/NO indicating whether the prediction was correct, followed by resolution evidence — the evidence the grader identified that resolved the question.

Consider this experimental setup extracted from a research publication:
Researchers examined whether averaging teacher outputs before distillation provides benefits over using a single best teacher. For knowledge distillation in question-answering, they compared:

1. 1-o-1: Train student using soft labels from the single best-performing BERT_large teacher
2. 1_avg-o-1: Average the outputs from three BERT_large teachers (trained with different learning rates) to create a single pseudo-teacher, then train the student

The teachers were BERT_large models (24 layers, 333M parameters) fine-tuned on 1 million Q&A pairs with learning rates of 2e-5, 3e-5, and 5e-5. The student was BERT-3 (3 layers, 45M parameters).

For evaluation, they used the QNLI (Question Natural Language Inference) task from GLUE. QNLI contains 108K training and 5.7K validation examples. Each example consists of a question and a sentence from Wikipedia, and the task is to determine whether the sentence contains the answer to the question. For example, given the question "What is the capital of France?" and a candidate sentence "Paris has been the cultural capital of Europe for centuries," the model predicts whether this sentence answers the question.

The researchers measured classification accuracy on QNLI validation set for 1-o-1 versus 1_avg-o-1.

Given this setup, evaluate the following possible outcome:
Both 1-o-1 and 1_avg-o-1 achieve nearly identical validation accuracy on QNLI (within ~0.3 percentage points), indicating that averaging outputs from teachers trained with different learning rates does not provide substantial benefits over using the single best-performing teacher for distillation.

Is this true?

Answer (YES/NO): NO